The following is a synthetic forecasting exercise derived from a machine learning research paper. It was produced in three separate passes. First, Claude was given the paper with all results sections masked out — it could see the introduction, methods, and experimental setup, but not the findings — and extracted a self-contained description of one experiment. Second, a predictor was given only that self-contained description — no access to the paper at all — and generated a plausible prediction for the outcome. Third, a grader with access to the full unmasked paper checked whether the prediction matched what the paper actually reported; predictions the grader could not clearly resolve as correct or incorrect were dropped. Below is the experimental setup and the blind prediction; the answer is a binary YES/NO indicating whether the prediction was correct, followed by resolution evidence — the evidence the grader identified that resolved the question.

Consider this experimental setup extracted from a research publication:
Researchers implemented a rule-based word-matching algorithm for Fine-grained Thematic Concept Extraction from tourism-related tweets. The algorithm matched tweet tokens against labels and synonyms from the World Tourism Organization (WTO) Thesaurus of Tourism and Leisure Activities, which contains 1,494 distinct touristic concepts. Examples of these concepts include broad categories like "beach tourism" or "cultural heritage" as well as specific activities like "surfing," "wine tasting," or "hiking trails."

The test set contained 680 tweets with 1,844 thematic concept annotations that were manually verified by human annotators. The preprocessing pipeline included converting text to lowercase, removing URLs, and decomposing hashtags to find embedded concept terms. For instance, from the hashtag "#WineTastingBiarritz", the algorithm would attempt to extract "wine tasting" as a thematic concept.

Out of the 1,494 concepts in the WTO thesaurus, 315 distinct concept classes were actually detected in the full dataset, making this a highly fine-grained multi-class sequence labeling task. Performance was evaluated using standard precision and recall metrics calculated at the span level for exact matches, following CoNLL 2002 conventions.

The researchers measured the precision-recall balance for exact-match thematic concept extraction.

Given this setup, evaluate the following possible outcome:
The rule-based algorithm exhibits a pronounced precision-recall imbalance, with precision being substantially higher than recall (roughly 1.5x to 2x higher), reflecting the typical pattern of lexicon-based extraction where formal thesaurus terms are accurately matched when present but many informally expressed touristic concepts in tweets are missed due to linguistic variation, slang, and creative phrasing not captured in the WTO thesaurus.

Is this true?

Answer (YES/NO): NO